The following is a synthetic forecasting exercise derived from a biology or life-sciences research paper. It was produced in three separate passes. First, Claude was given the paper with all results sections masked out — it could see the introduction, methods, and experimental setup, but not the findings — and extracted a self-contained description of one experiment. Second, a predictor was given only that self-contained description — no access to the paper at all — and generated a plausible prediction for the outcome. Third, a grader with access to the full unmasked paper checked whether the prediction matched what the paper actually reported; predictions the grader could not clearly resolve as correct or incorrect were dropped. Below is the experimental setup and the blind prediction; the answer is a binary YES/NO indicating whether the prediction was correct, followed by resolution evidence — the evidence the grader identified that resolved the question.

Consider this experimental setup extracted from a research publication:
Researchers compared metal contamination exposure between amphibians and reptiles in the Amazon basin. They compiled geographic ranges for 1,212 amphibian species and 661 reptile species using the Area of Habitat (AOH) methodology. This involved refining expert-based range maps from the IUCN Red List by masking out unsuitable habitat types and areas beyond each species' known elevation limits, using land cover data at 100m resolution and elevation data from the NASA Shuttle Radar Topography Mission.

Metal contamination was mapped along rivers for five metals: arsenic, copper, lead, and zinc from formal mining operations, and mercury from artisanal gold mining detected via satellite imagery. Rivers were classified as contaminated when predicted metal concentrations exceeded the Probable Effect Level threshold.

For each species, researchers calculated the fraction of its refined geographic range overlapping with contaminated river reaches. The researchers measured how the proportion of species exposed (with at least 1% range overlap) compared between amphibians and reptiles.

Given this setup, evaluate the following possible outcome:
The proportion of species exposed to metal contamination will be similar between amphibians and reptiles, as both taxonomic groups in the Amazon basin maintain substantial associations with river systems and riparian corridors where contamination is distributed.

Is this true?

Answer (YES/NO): NO